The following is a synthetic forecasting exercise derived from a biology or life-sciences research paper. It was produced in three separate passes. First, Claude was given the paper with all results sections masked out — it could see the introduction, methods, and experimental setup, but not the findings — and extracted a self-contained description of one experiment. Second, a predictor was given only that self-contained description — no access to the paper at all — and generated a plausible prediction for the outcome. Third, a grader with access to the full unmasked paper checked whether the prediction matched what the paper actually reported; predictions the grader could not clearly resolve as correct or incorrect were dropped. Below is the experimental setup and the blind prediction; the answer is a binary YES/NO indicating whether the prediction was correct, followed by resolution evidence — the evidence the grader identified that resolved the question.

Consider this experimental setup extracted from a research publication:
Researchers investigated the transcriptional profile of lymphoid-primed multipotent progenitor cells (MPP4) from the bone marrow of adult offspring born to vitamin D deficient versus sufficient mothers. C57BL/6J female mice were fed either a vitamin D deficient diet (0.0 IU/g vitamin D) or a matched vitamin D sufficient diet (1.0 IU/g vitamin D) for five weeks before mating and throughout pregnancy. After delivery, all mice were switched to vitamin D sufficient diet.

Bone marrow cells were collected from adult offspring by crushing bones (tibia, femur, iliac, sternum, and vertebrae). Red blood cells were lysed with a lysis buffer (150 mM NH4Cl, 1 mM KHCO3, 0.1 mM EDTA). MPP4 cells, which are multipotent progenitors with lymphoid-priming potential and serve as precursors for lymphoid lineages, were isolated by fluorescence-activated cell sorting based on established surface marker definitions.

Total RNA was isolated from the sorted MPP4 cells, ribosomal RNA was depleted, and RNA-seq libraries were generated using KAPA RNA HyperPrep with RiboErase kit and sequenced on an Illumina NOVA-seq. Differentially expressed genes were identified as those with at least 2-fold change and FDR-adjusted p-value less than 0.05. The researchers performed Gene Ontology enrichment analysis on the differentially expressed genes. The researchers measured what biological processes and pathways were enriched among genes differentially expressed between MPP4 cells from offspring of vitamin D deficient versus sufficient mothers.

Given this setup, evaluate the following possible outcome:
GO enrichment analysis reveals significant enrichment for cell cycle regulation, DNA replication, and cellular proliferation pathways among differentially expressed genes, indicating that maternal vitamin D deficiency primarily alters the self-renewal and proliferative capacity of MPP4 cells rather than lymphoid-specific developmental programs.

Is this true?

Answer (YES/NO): NO